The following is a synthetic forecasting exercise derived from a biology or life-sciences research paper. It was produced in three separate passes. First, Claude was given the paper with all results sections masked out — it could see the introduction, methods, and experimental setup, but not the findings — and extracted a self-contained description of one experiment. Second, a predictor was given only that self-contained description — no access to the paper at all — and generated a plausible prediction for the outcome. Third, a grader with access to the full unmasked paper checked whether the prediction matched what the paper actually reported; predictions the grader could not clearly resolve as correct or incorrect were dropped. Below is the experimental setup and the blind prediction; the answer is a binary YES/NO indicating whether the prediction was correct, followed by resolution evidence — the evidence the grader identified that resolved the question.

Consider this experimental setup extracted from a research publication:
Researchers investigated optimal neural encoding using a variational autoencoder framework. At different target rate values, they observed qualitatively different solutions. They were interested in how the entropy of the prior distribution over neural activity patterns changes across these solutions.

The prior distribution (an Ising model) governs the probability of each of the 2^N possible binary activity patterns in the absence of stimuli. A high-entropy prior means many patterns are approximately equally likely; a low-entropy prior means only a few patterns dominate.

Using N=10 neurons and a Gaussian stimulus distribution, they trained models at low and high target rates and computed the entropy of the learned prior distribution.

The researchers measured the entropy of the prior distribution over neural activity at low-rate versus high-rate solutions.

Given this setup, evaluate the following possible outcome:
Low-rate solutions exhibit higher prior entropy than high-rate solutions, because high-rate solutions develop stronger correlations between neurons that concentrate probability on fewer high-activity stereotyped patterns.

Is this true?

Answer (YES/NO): NO